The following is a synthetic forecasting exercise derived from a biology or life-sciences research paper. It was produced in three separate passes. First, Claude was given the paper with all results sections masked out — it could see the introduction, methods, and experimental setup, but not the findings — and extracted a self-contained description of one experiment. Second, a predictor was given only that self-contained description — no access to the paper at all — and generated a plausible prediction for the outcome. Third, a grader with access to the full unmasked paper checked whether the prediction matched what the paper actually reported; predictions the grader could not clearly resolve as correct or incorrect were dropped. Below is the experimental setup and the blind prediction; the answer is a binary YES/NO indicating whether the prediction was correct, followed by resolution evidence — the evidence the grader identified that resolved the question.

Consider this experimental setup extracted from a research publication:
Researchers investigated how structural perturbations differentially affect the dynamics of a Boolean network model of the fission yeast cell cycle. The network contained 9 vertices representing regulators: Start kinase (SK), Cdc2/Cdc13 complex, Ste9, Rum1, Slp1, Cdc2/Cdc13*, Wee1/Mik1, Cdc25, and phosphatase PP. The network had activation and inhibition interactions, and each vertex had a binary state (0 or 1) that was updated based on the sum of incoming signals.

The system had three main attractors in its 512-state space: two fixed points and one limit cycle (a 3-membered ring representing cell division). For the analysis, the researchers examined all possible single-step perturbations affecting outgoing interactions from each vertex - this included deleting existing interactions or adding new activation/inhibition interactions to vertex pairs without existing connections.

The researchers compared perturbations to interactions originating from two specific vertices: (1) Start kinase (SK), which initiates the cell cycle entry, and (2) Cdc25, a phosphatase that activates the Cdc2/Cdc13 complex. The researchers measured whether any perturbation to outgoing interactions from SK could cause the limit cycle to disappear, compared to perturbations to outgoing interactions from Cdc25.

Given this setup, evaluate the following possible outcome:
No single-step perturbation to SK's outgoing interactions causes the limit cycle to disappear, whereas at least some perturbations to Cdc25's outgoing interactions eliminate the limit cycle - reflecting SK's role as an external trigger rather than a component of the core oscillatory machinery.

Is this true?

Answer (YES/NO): YES